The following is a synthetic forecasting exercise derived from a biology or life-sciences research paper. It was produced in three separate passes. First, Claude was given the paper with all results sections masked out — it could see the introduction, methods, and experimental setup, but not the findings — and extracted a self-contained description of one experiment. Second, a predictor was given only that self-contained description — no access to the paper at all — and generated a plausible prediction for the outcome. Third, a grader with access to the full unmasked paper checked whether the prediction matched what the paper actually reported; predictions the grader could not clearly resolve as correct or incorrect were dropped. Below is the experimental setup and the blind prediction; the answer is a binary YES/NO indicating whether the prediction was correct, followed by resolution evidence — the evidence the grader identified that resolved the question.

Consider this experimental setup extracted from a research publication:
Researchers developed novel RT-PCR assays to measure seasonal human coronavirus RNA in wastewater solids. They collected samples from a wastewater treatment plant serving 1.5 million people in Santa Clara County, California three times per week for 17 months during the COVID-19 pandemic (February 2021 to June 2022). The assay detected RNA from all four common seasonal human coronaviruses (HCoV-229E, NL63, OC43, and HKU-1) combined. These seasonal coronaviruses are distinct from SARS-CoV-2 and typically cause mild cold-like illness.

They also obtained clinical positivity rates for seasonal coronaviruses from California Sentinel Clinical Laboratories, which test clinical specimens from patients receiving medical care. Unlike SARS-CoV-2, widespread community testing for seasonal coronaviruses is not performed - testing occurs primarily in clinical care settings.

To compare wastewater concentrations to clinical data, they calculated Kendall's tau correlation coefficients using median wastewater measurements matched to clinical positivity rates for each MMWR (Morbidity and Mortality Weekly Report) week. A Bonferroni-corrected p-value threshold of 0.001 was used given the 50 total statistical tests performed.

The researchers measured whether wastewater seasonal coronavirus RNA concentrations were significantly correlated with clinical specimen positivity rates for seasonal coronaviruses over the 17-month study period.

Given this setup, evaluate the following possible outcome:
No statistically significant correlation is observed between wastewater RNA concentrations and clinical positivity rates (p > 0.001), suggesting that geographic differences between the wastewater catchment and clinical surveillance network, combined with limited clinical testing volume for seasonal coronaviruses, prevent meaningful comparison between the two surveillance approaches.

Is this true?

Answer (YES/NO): NO